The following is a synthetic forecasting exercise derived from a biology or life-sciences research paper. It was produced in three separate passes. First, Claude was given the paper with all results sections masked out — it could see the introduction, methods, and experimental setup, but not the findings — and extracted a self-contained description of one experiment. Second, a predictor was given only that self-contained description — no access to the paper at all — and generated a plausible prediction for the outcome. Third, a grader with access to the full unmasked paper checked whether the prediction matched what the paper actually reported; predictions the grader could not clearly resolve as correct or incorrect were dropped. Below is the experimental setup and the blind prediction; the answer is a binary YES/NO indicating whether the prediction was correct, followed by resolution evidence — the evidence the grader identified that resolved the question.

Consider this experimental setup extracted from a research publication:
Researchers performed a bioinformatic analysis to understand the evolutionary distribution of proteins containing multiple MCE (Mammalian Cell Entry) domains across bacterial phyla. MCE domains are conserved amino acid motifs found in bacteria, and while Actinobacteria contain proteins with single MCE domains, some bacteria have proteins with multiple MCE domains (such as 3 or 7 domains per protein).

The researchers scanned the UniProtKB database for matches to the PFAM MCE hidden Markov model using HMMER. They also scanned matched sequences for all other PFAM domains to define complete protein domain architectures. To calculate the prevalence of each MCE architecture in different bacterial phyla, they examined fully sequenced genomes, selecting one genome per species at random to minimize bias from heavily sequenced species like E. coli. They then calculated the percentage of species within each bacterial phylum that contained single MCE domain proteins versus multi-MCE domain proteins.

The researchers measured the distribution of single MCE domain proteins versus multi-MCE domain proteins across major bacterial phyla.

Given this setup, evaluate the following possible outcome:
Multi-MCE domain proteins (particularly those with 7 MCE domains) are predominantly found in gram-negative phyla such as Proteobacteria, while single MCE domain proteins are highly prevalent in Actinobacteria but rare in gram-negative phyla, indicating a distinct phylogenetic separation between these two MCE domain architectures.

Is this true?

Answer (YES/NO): NO